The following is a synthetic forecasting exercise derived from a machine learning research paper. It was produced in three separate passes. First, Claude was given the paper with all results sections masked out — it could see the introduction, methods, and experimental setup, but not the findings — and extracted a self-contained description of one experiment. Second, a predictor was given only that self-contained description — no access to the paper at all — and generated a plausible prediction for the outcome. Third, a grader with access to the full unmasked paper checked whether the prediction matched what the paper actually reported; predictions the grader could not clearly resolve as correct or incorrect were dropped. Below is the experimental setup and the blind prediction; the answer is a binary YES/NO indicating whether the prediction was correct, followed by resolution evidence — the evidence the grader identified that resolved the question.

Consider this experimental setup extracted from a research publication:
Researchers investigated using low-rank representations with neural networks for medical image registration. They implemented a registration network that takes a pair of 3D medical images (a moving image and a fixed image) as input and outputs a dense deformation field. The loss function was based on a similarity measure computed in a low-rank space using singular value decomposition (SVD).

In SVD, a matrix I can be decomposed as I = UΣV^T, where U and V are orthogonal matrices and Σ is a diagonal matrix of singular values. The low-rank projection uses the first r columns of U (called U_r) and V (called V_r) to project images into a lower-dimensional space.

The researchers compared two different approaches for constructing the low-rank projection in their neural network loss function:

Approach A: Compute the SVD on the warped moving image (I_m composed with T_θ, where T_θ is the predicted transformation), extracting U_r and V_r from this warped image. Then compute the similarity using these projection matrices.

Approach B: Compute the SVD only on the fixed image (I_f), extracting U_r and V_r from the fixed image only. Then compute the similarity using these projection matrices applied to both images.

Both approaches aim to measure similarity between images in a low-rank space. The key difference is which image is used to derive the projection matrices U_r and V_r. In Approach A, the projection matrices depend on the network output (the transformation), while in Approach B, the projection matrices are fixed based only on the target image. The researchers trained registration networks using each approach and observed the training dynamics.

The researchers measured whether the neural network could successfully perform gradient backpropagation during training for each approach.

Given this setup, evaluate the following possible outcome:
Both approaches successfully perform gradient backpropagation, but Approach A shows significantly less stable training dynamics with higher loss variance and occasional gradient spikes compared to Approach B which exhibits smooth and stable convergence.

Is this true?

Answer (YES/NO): NO